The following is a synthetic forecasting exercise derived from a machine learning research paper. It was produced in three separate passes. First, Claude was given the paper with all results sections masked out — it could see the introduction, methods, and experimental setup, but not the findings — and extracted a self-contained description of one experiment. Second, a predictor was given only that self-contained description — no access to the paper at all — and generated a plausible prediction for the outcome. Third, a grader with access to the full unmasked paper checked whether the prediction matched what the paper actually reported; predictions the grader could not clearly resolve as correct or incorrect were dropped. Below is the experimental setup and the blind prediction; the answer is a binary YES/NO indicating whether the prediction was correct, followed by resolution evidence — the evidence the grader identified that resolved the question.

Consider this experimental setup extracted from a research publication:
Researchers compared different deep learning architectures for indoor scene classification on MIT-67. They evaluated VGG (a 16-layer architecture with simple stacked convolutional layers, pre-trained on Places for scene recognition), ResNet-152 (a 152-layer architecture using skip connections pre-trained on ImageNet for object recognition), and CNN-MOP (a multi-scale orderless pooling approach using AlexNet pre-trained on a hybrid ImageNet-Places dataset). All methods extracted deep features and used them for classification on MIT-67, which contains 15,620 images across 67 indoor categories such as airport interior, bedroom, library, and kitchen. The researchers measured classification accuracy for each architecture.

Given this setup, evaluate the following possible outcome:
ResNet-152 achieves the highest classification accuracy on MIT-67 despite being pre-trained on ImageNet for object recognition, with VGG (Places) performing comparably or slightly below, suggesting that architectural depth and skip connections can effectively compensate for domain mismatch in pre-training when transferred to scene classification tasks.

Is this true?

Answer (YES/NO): YES